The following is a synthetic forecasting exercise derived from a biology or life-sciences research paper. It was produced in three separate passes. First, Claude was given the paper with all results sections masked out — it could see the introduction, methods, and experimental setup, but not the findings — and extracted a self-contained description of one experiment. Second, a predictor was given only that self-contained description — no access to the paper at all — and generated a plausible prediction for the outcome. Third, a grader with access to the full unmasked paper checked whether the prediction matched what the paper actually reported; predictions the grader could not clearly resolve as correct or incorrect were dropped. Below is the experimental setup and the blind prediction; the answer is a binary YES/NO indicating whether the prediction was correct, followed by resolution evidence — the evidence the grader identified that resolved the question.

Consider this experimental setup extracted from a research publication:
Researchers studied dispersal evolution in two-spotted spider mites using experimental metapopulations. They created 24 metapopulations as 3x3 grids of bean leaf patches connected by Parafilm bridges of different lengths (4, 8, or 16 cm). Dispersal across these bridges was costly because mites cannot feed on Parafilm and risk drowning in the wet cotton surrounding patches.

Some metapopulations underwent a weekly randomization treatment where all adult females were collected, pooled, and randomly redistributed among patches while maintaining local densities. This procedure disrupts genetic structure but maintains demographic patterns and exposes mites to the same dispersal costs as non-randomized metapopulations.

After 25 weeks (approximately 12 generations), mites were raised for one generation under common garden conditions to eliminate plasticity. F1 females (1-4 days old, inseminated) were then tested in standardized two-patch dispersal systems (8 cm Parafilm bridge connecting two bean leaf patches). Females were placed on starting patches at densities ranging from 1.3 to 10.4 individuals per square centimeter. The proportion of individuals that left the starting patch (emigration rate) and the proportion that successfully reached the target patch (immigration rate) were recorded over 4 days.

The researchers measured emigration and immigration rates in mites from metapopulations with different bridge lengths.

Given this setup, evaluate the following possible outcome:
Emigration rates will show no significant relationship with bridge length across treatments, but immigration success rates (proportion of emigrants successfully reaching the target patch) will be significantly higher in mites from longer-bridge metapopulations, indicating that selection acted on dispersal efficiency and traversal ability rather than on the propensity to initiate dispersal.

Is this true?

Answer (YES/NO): NO